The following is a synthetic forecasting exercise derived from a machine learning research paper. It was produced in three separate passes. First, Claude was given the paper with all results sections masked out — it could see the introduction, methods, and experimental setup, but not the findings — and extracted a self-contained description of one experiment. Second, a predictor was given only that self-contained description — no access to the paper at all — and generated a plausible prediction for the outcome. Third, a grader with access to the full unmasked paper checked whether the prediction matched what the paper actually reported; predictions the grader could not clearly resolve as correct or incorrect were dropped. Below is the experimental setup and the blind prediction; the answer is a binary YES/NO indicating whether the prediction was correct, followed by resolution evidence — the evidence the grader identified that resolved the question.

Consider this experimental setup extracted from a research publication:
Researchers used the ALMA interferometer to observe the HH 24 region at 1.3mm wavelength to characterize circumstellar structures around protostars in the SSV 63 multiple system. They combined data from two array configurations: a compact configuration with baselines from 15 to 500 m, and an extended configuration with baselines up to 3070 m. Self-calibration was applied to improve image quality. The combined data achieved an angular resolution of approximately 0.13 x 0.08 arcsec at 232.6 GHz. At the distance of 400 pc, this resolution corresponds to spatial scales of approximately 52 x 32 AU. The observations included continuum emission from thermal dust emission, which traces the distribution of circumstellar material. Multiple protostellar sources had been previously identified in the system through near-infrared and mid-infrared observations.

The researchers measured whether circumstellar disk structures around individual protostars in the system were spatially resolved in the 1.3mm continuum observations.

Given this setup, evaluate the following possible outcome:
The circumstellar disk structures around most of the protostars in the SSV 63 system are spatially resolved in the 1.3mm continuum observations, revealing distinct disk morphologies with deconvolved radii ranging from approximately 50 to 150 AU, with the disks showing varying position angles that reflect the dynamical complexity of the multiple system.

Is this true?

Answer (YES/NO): NO